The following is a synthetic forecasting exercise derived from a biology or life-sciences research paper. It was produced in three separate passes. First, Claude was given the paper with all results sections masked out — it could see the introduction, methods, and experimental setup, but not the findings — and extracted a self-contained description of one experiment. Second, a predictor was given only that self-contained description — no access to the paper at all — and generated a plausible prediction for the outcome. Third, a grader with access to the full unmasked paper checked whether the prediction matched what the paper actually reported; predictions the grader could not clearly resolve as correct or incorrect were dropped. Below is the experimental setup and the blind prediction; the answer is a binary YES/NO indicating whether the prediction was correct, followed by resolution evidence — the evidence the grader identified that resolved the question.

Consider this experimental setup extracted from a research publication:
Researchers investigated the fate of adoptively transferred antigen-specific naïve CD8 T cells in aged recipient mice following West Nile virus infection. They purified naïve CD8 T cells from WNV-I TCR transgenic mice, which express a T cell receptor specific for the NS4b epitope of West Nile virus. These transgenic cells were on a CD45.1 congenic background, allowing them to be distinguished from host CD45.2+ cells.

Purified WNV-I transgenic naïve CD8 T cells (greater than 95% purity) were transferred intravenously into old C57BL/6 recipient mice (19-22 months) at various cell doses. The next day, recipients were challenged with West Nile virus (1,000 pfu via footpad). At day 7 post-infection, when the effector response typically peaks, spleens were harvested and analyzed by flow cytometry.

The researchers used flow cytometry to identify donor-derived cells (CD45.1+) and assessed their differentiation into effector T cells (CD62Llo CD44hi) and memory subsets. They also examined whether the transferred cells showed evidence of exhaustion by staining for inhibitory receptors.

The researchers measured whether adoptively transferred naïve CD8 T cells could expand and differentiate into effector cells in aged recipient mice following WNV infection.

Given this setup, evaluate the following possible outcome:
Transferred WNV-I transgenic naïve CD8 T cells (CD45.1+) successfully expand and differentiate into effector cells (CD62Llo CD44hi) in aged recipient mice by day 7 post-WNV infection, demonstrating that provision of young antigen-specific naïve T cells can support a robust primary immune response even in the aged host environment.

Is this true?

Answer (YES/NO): YES